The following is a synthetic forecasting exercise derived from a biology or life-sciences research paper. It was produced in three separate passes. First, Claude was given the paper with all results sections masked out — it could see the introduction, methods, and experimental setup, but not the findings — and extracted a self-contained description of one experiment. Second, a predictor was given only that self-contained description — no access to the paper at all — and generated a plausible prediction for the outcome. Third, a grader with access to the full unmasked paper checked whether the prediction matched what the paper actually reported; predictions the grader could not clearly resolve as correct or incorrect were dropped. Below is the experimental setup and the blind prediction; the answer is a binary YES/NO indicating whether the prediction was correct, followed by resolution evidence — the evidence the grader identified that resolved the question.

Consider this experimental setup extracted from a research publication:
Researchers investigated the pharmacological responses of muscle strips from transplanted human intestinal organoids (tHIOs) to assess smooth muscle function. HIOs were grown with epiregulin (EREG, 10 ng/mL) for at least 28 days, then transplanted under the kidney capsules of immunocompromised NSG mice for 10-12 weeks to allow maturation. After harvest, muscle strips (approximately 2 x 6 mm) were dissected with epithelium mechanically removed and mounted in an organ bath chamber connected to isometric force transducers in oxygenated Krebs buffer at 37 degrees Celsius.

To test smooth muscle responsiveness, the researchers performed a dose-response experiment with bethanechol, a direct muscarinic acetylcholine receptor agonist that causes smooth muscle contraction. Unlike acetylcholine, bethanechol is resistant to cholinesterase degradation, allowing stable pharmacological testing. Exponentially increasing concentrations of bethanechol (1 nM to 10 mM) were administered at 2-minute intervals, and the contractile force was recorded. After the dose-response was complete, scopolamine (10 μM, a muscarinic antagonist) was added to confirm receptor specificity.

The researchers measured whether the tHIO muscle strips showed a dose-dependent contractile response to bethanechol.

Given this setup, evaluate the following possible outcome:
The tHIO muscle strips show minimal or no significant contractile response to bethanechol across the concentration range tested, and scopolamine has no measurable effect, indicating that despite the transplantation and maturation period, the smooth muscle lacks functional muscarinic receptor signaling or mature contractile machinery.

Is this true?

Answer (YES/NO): NO